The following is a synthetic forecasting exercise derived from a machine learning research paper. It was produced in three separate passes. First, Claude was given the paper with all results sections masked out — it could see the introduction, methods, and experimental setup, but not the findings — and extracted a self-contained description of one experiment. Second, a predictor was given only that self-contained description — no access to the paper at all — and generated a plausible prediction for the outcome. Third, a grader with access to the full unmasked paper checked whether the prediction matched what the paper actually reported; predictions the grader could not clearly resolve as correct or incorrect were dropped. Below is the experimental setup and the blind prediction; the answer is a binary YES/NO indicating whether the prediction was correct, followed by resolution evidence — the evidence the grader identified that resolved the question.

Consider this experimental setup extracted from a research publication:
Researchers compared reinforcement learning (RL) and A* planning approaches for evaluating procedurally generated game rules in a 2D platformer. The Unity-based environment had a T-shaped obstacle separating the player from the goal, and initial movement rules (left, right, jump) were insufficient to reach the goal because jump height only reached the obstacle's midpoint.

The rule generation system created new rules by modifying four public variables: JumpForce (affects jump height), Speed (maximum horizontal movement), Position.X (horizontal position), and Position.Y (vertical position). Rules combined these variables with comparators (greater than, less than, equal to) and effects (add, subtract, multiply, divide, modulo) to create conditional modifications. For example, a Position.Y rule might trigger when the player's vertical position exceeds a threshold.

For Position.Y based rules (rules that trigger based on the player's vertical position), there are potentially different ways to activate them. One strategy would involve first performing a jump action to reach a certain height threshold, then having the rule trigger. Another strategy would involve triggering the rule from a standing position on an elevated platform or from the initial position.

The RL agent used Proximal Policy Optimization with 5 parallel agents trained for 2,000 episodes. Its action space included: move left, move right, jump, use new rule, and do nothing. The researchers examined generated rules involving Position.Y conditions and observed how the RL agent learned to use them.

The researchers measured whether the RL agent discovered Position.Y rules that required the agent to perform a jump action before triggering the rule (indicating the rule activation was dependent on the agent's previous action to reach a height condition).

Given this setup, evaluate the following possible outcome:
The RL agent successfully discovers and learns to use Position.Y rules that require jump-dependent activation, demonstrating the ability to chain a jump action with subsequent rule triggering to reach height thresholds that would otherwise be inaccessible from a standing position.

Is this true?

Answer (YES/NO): YES